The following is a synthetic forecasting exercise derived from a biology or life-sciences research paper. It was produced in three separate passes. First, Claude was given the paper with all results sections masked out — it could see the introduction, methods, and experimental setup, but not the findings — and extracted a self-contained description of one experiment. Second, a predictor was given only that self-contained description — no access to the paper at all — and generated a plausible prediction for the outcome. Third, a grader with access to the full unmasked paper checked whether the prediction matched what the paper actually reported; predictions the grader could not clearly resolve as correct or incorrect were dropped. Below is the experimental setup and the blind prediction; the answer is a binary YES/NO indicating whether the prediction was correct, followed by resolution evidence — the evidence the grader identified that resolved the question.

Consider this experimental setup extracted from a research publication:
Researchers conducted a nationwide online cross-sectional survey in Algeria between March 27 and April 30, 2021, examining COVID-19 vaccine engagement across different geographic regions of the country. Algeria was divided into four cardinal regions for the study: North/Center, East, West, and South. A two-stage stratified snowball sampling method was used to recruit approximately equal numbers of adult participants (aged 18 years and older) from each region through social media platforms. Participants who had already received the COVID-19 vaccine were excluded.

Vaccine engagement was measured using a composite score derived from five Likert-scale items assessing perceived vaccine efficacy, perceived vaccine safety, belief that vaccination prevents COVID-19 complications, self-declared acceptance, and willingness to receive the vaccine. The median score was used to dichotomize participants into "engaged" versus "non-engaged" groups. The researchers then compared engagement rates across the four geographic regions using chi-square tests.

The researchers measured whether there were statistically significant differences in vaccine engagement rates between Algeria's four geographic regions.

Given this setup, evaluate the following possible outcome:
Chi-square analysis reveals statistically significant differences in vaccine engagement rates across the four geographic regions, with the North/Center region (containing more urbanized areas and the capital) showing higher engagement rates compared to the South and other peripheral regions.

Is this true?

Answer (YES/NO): NO